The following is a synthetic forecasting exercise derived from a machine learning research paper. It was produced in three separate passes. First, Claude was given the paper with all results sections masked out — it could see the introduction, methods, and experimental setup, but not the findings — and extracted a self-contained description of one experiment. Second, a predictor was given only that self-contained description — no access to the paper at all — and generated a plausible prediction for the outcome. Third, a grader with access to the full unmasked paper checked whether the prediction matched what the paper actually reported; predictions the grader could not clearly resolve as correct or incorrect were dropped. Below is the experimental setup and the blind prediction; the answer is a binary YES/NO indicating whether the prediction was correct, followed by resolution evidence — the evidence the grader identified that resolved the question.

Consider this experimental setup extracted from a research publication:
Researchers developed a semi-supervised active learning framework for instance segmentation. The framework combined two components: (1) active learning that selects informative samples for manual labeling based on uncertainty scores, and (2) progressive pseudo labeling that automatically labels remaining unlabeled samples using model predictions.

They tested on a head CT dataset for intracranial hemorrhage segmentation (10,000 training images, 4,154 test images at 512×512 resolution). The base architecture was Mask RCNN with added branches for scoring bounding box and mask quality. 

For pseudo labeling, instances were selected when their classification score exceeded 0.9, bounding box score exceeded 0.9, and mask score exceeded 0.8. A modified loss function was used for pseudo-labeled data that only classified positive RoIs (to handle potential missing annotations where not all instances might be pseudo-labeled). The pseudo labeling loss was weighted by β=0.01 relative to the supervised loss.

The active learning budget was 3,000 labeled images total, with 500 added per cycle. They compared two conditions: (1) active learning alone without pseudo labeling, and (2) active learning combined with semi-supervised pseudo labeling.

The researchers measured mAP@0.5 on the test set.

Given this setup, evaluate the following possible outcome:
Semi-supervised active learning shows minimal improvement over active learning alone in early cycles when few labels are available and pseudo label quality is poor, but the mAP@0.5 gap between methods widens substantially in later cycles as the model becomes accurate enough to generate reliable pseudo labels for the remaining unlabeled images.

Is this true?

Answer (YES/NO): NO